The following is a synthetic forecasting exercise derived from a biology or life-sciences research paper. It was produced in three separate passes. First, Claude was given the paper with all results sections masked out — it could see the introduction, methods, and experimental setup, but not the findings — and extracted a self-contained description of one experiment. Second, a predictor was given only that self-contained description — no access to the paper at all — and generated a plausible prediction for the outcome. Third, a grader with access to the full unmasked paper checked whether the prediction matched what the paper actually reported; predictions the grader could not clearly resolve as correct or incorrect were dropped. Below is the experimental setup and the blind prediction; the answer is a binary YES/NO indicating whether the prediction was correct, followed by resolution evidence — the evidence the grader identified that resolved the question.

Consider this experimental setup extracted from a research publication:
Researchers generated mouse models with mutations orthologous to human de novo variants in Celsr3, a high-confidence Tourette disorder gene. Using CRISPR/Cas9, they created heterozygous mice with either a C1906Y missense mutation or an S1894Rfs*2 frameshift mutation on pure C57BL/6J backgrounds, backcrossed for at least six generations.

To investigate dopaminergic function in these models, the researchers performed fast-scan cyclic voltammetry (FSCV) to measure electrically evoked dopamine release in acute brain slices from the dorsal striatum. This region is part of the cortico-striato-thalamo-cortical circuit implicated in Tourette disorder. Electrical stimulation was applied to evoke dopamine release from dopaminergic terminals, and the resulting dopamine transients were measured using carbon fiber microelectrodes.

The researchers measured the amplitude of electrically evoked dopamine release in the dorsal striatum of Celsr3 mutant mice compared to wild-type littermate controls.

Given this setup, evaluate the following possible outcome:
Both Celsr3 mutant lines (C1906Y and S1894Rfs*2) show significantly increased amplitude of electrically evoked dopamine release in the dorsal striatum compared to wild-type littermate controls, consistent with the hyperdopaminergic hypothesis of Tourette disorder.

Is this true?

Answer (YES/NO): NO